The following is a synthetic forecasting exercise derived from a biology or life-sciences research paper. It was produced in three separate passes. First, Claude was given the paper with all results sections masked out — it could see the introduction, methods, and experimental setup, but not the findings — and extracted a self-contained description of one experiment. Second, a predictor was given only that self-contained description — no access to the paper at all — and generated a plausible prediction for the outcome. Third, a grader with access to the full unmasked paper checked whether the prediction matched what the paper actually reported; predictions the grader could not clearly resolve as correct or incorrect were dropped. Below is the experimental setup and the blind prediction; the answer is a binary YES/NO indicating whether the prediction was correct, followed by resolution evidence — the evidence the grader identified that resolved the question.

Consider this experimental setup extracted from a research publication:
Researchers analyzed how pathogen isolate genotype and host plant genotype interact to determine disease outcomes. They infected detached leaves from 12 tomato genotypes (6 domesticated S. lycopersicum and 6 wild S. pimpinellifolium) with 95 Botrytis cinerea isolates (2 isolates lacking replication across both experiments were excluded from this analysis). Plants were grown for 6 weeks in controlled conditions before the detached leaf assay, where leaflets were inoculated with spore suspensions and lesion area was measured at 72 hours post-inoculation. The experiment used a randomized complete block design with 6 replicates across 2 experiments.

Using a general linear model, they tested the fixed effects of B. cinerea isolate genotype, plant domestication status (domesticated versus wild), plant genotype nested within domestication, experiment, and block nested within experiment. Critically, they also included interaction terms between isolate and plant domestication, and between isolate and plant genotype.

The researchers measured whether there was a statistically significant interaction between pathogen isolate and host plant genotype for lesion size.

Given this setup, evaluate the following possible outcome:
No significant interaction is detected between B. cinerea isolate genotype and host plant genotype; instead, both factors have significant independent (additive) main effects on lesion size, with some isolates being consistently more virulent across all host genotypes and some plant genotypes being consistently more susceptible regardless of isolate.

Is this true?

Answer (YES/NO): YES